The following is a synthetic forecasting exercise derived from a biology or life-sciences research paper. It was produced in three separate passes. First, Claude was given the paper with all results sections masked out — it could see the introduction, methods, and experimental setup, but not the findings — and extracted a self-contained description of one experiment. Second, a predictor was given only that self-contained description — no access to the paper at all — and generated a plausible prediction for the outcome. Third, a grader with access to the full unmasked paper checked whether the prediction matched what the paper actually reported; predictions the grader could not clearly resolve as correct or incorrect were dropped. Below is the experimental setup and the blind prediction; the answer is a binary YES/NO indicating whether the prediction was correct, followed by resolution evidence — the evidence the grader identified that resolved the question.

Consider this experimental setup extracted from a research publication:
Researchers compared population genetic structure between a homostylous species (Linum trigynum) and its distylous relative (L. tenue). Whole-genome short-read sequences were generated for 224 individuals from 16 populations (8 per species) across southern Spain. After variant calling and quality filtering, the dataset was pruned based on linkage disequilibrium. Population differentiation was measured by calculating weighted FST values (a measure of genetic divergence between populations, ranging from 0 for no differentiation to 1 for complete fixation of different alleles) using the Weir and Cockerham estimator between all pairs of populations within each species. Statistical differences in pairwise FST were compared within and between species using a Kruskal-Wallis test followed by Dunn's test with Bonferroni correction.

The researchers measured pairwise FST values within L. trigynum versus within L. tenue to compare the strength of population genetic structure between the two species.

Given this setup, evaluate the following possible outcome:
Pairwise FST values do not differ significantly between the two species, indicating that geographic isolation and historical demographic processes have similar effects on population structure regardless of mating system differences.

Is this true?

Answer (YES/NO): NO